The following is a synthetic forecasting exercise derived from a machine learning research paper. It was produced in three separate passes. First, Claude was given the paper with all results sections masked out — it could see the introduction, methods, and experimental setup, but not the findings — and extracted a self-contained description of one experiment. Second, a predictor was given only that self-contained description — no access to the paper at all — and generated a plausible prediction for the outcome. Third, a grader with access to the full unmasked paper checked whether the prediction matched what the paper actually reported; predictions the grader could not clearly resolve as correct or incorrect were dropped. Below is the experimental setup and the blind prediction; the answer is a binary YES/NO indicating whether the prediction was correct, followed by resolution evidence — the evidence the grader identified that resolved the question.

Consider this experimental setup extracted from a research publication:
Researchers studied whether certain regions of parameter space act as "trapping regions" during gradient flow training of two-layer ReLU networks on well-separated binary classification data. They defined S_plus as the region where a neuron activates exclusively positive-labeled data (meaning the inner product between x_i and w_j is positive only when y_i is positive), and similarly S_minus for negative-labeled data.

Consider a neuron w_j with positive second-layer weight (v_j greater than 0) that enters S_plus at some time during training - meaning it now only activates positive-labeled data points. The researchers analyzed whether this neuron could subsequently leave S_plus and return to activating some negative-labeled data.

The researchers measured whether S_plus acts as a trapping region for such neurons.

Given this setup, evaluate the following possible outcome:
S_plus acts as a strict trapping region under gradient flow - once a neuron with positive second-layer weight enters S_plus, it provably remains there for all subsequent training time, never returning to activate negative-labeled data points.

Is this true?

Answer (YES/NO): YES